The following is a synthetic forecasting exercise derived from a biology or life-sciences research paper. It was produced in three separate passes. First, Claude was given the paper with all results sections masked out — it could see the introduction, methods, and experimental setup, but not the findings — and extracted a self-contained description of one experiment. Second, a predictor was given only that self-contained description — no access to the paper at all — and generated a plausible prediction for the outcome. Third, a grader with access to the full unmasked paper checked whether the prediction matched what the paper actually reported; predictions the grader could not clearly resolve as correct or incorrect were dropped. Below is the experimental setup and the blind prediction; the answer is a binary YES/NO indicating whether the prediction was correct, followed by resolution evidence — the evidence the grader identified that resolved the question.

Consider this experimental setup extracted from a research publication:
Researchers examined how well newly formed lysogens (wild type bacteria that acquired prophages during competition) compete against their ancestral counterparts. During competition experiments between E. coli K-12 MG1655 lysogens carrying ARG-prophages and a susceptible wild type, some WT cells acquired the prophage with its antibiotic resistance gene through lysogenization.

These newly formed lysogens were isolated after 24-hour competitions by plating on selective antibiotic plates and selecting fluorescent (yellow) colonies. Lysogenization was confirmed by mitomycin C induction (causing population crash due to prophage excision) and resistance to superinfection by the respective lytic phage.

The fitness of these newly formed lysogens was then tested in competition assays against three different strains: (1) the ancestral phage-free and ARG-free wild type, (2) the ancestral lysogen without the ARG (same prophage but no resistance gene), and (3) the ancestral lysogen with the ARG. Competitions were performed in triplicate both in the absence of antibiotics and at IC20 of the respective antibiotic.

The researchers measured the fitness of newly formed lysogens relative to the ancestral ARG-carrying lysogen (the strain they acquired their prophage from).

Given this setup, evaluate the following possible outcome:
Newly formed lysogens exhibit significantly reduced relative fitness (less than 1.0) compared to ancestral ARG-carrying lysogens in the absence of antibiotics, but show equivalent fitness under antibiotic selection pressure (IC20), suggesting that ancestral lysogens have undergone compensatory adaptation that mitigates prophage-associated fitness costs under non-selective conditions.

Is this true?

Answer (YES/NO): NO